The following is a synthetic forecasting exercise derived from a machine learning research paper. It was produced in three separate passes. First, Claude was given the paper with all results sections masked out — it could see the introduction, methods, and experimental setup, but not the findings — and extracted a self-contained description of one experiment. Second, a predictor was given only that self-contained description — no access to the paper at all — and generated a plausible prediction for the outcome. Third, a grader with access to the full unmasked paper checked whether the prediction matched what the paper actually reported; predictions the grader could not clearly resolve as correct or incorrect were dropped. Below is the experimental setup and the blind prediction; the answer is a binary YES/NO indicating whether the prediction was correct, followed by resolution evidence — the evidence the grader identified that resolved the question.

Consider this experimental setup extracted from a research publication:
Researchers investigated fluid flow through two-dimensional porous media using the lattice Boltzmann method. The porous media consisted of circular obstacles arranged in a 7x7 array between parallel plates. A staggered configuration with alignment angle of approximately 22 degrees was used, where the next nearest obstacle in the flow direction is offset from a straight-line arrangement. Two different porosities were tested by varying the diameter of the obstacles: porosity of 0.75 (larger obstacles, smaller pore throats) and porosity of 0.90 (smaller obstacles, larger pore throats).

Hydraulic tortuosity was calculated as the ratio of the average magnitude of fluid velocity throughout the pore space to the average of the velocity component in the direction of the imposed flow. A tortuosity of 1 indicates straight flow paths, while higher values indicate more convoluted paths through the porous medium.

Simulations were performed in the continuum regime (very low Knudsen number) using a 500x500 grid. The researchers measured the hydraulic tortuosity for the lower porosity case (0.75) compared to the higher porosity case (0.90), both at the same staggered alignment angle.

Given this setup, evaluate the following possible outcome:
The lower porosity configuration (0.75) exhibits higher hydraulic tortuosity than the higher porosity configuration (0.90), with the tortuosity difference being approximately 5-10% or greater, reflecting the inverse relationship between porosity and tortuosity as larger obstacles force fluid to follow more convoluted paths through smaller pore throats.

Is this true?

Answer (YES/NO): NO